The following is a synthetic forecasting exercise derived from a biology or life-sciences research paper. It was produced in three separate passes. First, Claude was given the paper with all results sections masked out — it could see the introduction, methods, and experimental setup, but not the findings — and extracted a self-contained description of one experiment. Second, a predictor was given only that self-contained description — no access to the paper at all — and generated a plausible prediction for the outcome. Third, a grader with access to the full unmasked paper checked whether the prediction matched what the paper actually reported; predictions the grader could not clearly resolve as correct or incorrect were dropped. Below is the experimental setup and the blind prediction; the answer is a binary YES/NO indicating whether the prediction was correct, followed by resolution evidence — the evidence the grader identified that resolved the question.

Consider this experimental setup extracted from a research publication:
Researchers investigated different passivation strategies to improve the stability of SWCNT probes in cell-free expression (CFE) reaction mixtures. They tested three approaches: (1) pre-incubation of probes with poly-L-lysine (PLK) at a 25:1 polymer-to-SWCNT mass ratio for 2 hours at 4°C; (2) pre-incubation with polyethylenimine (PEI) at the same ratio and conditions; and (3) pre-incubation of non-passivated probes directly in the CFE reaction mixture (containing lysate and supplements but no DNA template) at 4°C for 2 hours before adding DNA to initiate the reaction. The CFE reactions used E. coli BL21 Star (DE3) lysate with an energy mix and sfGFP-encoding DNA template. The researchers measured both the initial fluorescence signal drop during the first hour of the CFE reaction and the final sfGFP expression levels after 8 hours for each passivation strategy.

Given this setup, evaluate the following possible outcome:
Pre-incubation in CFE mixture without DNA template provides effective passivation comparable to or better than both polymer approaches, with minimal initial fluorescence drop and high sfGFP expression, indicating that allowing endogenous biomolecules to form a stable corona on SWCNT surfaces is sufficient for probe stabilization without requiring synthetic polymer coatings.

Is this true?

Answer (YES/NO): NO